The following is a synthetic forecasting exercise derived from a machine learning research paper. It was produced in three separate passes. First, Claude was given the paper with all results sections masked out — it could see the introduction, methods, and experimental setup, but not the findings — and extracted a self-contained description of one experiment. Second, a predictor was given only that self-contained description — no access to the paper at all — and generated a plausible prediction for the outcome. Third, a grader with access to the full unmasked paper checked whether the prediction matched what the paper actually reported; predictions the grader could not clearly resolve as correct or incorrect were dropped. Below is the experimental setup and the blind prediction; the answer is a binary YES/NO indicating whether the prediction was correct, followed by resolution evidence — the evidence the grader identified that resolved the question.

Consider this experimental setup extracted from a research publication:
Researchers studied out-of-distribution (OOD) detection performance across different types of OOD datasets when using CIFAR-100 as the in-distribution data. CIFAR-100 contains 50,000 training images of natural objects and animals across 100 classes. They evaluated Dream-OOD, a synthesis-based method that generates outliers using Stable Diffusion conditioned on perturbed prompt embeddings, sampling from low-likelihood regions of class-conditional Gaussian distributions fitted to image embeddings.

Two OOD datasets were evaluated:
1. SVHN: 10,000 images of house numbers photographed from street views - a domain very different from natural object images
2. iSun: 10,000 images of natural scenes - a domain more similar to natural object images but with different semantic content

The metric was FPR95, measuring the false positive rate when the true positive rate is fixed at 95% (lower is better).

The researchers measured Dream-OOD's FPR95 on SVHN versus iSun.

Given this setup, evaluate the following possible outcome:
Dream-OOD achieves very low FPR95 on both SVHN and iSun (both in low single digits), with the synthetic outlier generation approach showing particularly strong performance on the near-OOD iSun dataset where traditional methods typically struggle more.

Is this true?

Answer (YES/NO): NO